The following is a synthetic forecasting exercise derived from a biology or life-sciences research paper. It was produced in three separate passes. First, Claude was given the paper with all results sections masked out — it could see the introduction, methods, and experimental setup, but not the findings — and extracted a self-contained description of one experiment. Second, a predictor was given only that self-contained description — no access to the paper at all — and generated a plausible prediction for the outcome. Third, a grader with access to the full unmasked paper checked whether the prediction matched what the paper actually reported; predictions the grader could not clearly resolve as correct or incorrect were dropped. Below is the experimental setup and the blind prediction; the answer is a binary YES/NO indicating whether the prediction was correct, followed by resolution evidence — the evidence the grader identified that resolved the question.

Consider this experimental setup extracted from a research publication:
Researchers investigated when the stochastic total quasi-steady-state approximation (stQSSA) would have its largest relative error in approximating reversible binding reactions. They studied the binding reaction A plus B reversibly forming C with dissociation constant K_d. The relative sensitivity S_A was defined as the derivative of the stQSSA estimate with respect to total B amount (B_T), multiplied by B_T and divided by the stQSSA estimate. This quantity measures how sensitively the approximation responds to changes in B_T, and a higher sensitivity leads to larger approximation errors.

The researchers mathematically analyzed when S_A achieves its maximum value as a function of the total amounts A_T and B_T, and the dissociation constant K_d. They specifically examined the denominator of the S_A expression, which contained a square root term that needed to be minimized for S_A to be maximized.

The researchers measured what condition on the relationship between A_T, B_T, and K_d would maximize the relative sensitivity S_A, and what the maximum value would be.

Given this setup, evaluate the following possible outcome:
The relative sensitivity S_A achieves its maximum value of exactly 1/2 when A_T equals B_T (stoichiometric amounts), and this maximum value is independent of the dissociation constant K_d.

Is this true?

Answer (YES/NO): NO